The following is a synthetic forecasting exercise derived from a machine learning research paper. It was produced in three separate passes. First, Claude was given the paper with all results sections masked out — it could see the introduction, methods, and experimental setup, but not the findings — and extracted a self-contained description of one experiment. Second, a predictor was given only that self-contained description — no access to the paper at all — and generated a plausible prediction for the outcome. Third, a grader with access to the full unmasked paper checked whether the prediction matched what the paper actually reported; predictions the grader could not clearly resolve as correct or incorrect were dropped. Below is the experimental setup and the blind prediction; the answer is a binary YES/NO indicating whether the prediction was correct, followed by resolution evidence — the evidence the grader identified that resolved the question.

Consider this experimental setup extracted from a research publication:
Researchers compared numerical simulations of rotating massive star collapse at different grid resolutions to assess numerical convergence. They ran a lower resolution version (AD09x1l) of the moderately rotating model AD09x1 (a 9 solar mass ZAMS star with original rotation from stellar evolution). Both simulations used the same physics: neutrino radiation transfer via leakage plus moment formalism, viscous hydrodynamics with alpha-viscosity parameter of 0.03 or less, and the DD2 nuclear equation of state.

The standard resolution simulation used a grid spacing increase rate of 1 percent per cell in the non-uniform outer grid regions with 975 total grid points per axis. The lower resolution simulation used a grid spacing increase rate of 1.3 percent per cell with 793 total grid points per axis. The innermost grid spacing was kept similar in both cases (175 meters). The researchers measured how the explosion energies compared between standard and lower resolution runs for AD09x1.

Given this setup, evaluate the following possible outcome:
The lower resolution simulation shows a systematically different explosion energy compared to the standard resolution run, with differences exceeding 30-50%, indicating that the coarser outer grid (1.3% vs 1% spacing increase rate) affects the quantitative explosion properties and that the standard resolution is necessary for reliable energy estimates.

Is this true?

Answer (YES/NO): NO